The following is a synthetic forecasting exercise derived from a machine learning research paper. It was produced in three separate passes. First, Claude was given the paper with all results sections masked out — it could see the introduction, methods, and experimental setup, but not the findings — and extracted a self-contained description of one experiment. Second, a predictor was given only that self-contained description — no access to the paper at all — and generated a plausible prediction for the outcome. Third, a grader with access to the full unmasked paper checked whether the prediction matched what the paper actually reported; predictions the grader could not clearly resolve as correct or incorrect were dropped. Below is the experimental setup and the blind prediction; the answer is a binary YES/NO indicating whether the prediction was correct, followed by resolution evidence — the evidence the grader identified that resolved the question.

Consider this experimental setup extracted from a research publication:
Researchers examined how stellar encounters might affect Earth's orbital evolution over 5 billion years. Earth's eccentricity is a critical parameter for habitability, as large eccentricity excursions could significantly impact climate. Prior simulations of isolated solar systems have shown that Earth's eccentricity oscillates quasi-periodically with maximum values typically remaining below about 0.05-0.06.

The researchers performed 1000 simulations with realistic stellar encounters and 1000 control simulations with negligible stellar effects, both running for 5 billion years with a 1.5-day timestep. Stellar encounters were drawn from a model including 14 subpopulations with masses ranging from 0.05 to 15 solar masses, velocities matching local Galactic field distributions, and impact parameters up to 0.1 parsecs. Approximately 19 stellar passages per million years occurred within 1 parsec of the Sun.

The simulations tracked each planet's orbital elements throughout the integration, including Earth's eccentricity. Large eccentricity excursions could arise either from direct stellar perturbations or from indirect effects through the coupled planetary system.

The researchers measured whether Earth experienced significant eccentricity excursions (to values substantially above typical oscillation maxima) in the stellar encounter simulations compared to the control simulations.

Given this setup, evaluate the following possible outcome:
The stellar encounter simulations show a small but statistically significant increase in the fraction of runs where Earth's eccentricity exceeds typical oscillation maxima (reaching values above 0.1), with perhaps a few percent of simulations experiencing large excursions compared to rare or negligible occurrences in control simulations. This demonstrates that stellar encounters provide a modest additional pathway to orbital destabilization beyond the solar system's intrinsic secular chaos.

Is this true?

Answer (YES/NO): NO